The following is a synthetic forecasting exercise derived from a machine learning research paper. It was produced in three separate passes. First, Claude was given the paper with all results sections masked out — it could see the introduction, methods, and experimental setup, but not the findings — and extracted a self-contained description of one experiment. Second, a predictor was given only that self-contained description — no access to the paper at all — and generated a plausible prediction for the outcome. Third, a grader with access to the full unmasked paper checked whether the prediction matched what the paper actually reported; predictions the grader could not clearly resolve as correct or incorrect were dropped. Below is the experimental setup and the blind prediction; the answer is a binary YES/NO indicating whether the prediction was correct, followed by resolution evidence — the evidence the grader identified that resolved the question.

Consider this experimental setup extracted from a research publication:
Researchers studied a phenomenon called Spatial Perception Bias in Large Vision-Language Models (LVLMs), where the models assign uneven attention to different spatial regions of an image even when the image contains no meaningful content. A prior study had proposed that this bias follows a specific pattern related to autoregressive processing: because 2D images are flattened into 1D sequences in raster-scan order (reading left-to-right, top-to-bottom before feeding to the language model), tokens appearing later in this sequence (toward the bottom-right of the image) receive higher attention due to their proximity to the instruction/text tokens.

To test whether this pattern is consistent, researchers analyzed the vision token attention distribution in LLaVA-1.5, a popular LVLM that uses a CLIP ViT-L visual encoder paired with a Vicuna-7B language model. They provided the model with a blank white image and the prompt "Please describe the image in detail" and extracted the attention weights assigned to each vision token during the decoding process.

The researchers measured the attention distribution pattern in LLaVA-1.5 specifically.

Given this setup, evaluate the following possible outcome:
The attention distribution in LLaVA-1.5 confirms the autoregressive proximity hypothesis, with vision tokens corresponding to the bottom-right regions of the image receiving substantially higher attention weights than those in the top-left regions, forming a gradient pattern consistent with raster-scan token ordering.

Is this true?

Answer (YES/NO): YES